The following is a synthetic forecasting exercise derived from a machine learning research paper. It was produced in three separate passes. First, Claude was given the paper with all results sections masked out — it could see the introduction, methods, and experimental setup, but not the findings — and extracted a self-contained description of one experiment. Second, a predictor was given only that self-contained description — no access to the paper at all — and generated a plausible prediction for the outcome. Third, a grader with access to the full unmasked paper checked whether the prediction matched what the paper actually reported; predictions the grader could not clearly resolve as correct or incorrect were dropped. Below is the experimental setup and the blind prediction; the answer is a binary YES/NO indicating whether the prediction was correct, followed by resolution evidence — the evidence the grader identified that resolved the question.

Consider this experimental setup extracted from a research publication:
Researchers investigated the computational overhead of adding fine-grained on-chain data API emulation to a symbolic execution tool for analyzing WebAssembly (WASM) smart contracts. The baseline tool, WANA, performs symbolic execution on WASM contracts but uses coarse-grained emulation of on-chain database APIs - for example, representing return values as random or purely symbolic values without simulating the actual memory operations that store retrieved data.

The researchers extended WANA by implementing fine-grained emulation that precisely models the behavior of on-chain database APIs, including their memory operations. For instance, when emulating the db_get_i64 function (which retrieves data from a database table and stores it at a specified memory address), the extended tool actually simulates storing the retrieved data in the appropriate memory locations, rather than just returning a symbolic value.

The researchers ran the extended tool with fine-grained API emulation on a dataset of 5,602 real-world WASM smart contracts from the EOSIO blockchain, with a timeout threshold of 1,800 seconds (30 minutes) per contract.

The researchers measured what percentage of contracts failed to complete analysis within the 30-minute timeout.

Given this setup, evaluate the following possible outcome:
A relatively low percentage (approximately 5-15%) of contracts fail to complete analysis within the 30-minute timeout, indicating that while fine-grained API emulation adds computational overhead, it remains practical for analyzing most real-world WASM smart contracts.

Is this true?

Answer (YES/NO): NO